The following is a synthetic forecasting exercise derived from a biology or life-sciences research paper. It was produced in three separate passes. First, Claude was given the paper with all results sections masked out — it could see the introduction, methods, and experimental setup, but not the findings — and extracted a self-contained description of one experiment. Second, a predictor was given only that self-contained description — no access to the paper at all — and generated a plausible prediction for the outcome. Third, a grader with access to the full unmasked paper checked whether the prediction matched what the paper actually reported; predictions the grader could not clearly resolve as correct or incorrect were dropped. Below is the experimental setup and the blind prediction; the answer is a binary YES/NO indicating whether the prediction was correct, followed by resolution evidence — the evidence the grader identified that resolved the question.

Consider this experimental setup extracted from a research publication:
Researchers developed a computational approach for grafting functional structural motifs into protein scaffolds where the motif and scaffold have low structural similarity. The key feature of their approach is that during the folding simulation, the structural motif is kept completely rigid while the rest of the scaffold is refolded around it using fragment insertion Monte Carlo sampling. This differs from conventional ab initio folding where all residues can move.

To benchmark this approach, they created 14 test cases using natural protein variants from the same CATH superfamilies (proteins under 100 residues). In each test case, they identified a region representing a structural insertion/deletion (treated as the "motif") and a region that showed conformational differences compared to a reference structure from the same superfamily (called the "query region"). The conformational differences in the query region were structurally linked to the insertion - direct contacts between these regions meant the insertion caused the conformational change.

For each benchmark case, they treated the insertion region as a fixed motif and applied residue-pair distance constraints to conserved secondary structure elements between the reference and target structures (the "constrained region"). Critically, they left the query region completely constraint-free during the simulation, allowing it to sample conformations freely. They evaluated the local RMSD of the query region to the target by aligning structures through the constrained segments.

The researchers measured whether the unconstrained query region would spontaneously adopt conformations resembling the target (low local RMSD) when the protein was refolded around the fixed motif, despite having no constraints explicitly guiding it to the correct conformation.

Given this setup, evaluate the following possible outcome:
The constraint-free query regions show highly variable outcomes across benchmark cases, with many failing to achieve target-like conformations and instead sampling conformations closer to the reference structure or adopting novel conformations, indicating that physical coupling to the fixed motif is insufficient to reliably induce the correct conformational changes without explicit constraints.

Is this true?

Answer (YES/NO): NO